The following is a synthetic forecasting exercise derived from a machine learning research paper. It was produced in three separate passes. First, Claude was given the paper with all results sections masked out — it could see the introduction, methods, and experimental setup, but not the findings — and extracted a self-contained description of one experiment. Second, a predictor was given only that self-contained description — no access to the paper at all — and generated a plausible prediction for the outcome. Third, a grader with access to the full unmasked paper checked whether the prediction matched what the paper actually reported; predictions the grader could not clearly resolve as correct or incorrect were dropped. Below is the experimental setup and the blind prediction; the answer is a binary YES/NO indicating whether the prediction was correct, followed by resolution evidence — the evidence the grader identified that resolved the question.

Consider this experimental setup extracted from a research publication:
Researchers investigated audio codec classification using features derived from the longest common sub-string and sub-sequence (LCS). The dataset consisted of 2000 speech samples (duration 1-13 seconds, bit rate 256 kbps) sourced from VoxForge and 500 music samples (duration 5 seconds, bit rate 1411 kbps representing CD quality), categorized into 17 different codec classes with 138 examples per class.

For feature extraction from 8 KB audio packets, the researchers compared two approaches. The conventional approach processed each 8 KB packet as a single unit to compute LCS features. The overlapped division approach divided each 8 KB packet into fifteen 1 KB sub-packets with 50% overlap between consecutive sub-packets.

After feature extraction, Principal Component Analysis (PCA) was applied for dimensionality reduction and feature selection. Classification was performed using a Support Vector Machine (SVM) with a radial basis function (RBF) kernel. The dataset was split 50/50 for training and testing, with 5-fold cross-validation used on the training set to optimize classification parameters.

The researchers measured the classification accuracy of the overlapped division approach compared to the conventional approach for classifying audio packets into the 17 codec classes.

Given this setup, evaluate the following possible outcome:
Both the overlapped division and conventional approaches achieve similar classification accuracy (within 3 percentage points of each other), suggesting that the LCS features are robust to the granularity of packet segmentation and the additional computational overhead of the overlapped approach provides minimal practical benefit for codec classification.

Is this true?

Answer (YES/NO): YES